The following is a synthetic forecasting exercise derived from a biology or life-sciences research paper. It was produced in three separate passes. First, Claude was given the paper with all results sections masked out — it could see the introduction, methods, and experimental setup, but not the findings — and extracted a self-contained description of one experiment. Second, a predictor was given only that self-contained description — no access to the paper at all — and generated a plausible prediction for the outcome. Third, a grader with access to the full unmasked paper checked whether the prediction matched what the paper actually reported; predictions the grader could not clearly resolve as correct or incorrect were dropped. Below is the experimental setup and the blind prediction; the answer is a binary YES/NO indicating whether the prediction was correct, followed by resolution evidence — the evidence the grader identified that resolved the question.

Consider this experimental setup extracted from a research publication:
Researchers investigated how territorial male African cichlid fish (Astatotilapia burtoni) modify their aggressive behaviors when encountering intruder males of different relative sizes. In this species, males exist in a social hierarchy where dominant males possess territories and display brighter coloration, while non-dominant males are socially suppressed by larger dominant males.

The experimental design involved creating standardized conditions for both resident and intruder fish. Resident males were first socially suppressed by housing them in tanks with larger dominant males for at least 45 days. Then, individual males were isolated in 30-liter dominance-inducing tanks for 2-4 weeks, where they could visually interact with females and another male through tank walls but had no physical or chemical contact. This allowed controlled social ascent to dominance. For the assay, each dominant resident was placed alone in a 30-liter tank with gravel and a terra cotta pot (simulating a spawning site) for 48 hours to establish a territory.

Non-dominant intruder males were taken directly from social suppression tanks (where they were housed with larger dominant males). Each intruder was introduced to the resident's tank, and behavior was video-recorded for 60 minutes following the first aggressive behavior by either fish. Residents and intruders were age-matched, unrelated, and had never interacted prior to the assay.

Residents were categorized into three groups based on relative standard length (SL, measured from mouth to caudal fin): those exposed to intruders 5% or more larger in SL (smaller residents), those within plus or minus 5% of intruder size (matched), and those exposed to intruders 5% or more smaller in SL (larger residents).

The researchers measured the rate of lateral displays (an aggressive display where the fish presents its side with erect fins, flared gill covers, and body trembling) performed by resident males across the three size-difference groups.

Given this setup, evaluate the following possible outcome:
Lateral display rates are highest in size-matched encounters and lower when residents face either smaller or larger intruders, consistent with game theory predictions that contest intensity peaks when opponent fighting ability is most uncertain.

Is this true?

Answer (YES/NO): NO